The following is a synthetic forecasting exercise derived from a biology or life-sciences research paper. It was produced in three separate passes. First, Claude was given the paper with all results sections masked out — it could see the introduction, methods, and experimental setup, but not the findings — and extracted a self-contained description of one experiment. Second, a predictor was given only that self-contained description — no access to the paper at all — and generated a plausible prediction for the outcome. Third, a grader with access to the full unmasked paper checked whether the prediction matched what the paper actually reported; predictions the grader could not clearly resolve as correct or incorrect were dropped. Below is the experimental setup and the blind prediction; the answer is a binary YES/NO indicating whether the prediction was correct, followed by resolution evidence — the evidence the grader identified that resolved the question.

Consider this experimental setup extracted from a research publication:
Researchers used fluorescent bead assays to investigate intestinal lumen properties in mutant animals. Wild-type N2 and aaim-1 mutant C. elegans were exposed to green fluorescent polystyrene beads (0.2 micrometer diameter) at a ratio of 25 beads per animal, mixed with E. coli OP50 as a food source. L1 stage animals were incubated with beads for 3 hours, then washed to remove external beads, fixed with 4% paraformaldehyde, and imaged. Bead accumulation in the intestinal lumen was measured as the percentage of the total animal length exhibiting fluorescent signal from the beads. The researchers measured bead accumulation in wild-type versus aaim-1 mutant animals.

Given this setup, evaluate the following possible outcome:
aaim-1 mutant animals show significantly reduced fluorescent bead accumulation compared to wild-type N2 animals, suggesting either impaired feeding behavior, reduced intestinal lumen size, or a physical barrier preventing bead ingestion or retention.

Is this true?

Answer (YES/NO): NO